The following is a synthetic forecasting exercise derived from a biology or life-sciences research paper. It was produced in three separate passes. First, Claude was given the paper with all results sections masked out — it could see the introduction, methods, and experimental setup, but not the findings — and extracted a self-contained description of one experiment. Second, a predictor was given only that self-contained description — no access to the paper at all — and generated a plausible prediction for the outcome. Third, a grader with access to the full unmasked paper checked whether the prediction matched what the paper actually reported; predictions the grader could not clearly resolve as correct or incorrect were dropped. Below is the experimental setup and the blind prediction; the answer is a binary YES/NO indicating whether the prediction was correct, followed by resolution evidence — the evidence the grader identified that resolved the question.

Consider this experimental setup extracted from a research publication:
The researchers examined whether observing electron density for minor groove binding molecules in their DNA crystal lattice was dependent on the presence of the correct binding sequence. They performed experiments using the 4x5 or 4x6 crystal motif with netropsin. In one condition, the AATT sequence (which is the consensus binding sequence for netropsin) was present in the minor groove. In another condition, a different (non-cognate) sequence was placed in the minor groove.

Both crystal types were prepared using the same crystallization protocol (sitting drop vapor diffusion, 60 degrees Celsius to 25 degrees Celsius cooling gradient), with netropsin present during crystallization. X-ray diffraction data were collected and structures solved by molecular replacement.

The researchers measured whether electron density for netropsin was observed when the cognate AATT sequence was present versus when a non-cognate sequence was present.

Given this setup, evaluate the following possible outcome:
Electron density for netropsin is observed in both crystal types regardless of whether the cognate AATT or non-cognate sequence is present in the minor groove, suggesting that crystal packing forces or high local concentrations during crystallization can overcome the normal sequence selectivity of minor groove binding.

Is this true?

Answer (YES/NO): NO